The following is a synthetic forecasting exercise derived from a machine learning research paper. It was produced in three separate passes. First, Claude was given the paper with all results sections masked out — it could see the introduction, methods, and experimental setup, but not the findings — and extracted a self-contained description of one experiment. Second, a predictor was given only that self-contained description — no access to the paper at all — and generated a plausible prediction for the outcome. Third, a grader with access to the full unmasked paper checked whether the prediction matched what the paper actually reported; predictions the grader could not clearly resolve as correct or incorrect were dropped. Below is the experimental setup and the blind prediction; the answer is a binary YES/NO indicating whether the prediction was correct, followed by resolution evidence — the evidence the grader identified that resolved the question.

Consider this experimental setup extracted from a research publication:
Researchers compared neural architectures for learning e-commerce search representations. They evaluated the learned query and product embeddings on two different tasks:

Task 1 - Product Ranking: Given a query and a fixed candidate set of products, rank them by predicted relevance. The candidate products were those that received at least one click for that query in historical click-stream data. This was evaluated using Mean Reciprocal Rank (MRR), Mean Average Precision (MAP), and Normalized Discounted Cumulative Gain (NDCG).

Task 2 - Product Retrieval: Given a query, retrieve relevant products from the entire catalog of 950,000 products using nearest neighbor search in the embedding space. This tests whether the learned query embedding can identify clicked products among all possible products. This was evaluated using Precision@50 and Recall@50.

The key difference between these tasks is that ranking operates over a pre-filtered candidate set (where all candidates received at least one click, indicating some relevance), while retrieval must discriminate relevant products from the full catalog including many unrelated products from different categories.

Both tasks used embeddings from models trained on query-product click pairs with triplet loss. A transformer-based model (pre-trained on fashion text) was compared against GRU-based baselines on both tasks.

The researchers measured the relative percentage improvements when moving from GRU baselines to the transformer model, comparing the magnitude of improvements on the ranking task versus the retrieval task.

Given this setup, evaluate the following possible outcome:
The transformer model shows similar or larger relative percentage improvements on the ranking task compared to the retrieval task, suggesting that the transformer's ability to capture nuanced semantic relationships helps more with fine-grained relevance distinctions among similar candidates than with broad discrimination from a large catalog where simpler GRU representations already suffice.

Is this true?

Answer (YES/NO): NO